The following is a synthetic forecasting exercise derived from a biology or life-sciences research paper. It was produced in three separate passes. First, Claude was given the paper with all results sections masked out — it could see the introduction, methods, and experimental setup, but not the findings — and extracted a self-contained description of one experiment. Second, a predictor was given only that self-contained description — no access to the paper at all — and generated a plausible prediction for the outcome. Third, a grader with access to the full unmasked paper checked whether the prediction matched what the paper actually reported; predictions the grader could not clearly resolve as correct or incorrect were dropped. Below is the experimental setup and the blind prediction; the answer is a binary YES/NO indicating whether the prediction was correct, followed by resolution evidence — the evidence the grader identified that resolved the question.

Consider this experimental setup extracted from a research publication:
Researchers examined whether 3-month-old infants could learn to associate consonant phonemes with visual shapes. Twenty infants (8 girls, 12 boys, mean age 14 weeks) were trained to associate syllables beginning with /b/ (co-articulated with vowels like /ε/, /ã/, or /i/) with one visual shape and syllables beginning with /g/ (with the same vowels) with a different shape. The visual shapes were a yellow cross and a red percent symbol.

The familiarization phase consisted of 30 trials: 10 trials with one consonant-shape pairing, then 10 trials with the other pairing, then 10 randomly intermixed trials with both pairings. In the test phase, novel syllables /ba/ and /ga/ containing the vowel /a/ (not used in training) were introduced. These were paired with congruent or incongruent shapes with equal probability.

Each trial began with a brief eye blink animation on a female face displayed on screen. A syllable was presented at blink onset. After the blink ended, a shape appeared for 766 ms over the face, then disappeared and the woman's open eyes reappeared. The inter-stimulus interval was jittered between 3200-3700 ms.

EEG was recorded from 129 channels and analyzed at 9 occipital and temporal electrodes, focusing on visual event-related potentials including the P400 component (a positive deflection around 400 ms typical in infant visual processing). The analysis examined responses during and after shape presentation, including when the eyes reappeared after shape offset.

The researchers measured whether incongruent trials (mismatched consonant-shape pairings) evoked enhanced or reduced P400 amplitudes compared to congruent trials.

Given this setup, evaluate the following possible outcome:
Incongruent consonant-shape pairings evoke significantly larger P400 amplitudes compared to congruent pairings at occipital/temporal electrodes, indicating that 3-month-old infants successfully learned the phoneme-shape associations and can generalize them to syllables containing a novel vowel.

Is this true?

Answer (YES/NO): NO